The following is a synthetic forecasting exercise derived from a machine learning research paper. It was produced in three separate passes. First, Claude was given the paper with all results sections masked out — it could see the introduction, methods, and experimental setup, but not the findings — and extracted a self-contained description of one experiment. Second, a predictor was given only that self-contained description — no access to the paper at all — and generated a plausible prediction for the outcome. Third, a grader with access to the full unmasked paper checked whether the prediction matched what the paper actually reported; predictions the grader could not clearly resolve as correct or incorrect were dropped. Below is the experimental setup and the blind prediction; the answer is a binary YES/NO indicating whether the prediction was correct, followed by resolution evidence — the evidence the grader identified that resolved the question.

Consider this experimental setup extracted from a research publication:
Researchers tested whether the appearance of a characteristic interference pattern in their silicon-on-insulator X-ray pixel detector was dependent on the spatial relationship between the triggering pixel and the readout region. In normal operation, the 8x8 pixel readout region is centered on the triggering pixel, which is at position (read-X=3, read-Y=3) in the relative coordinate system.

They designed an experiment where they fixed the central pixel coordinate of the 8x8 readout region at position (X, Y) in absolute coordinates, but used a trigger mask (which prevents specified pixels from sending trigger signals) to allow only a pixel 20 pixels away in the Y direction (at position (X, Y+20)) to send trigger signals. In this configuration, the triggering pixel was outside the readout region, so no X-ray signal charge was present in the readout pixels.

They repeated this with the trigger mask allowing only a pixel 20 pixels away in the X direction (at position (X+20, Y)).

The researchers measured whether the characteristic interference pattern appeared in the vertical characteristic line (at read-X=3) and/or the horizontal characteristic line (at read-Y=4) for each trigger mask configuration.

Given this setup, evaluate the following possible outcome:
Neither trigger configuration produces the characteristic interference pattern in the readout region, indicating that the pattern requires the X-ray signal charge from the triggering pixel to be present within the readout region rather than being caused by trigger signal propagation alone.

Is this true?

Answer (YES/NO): NO